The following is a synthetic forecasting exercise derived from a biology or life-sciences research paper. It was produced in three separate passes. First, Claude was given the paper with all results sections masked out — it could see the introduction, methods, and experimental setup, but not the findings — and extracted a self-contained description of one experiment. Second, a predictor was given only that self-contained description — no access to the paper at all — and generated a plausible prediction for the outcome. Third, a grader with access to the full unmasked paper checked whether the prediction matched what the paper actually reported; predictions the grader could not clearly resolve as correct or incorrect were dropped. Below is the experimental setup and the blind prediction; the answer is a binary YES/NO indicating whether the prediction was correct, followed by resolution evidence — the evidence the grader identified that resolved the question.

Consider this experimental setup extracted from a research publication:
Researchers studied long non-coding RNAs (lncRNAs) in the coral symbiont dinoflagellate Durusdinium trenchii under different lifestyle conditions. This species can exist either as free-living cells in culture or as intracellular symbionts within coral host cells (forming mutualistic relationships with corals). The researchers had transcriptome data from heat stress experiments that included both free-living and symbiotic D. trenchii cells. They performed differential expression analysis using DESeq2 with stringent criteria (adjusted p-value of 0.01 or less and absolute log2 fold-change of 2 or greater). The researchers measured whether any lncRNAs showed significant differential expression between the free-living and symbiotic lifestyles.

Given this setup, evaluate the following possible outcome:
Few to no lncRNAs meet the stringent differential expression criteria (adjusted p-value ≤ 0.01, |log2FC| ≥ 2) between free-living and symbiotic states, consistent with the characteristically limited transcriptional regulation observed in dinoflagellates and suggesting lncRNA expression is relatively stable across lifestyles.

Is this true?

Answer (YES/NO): NO